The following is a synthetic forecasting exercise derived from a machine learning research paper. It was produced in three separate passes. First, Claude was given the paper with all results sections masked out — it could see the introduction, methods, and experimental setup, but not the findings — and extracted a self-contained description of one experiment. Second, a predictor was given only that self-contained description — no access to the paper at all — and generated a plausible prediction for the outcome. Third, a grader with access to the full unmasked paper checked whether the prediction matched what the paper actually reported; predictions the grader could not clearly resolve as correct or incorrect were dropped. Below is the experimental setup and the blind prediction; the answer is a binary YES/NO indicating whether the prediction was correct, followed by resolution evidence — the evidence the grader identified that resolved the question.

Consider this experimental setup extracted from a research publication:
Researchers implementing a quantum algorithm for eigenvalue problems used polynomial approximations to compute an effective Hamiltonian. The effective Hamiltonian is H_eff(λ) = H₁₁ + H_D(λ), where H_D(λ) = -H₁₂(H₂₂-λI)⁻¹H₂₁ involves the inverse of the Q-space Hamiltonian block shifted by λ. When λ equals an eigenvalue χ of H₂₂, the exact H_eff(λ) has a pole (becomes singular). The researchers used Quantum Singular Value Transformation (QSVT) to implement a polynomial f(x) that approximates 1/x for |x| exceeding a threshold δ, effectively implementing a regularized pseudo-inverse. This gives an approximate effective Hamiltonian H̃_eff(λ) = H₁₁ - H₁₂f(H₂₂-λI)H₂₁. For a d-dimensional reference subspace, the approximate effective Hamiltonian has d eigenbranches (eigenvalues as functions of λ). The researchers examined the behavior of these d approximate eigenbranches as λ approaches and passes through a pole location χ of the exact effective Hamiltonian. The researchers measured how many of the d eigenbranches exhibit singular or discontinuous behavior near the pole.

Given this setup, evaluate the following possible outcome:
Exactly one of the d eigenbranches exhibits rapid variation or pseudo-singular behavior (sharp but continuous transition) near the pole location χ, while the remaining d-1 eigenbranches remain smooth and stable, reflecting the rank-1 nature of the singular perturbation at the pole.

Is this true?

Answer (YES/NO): YES